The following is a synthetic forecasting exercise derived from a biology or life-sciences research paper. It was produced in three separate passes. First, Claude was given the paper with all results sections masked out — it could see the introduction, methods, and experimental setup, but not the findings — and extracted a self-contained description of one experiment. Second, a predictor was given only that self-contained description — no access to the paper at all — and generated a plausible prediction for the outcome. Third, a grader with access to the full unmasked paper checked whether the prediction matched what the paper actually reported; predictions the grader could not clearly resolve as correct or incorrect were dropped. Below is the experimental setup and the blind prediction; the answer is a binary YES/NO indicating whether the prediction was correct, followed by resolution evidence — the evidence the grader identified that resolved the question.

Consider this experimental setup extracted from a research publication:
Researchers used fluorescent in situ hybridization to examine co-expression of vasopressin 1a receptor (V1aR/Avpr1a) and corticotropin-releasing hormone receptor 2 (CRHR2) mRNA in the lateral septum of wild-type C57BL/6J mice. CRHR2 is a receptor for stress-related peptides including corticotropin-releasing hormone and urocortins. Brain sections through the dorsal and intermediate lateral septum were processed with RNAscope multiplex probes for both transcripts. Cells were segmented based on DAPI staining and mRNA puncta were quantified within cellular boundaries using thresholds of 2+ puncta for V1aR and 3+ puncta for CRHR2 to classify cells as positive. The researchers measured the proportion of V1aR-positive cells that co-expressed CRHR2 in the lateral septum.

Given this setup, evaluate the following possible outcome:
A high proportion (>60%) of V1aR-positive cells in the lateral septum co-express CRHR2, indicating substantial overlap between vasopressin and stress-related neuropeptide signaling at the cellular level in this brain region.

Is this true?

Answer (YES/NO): NO